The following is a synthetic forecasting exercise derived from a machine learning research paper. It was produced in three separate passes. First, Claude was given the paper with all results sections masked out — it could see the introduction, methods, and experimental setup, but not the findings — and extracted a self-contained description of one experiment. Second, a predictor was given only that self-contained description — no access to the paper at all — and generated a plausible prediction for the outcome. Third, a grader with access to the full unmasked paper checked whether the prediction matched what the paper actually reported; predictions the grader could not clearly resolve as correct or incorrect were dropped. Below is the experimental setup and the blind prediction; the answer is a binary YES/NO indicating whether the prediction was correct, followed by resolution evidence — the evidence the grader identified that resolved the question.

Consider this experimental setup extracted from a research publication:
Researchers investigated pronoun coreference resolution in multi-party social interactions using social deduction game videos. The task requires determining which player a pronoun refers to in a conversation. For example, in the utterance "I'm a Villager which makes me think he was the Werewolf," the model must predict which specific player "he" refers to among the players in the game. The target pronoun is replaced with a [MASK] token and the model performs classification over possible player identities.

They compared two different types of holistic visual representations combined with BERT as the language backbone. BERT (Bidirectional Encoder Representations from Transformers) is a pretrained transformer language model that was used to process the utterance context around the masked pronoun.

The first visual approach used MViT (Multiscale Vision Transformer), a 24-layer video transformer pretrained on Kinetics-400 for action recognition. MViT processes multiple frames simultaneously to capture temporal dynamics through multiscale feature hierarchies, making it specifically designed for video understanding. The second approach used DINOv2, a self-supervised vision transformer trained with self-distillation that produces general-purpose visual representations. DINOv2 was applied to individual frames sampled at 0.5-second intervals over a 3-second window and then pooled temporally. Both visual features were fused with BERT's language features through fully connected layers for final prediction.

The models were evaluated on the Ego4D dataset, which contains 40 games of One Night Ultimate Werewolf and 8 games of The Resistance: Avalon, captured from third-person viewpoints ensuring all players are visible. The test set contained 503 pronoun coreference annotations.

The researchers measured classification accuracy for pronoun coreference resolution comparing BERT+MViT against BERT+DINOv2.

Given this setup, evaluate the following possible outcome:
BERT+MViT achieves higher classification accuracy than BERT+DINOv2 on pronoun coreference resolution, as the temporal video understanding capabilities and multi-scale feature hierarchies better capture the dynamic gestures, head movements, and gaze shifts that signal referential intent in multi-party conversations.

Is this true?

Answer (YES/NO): NO